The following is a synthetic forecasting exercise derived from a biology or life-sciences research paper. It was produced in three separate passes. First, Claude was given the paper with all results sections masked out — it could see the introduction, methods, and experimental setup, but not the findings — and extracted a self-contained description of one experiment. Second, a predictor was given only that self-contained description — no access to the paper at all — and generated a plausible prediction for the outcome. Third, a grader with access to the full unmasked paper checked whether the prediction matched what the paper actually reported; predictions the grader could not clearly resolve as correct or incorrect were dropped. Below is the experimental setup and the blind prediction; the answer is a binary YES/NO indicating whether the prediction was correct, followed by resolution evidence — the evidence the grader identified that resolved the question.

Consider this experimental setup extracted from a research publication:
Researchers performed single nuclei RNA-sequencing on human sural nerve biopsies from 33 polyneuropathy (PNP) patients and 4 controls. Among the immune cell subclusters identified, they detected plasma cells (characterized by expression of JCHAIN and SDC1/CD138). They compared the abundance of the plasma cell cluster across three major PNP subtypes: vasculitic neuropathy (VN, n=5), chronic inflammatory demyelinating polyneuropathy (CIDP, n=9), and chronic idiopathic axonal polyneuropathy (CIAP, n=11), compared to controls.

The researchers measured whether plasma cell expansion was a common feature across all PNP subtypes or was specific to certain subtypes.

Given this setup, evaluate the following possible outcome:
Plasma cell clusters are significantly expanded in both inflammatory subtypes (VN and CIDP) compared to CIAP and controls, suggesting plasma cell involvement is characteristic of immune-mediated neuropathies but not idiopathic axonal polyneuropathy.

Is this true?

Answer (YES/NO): NO